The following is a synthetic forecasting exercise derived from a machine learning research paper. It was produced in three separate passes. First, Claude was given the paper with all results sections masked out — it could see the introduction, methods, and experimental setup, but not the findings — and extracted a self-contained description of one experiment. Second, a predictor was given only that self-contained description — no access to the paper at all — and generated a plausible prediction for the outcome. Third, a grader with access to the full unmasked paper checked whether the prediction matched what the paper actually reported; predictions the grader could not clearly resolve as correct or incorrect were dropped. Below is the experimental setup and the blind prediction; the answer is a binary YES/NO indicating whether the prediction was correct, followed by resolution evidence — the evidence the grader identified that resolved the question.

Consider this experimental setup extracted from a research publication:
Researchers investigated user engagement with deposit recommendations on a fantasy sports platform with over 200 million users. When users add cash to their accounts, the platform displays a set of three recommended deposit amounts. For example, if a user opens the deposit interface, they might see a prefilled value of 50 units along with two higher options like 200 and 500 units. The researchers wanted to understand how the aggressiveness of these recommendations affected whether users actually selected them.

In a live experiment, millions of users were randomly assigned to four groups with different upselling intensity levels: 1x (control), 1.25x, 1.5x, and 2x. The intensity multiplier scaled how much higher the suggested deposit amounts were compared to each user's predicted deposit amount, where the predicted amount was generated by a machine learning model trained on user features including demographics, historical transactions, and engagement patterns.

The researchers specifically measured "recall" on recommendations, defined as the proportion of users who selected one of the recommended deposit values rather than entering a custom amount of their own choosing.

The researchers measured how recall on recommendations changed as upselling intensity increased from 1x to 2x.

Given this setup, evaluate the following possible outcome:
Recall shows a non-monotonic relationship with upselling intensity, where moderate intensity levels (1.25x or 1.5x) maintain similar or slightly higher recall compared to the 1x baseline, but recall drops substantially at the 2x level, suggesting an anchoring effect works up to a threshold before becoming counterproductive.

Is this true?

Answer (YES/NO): NO